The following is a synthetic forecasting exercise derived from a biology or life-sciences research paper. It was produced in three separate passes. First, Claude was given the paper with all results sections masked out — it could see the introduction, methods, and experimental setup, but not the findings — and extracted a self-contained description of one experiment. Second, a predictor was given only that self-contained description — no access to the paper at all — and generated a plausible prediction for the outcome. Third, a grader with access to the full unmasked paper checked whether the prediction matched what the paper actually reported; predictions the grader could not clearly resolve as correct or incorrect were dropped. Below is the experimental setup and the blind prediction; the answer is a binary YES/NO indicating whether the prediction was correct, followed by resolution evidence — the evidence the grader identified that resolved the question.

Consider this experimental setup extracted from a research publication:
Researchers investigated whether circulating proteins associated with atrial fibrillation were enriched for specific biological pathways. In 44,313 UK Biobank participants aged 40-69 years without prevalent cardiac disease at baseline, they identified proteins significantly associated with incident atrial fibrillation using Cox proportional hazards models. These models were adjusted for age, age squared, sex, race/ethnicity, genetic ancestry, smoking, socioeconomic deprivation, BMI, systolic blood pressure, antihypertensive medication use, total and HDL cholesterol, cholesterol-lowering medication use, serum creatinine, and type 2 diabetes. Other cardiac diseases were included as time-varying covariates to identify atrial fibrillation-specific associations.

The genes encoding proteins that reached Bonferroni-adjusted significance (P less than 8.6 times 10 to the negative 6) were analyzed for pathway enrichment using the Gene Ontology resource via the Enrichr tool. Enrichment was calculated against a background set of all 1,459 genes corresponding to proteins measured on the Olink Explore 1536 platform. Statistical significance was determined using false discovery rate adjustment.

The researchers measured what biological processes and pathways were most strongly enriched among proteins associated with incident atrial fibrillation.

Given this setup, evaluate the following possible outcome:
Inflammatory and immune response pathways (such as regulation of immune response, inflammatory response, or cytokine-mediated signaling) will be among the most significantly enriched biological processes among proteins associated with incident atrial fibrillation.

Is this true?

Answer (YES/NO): NO